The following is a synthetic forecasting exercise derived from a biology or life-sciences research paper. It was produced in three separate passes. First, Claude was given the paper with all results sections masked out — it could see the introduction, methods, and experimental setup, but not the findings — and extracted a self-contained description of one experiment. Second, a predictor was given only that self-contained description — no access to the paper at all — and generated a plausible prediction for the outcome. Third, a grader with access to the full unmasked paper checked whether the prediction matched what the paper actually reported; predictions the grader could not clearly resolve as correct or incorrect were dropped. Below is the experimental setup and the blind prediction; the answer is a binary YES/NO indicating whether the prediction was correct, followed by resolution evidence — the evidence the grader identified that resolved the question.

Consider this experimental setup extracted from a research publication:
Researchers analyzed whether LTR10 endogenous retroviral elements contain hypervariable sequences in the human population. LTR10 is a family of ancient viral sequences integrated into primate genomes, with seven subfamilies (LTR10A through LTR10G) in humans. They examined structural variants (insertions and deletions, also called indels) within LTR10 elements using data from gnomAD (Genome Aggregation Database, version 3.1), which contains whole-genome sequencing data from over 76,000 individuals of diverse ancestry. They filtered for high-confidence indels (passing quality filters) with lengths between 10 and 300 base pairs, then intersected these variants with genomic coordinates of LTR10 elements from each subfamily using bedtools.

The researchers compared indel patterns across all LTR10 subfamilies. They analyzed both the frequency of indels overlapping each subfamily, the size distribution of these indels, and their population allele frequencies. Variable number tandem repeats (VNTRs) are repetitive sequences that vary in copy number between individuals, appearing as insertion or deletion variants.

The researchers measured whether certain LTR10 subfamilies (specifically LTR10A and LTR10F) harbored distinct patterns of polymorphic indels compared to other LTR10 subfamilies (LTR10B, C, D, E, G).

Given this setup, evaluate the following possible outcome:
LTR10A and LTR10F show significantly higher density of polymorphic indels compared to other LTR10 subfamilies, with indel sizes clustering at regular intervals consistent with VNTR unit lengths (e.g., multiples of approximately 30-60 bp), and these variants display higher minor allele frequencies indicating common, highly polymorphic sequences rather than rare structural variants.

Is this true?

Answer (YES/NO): NO